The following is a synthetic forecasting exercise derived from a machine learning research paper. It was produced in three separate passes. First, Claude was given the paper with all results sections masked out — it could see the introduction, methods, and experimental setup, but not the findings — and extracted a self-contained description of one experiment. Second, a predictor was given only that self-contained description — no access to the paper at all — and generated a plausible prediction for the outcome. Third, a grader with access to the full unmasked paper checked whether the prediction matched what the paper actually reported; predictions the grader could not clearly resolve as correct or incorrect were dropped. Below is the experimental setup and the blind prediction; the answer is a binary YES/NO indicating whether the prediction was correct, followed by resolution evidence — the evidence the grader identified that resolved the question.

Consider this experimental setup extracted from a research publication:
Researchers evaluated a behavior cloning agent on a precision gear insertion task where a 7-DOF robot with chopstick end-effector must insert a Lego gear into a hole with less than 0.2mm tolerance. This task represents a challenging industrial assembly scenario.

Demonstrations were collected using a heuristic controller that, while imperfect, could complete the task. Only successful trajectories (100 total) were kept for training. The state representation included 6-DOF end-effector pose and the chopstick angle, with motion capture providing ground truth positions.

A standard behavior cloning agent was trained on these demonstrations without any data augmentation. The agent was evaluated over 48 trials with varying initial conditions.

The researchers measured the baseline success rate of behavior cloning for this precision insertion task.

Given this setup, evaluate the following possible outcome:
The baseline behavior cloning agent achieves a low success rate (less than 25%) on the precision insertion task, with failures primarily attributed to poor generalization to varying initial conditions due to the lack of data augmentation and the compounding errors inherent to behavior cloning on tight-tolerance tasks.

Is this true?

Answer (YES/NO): NO